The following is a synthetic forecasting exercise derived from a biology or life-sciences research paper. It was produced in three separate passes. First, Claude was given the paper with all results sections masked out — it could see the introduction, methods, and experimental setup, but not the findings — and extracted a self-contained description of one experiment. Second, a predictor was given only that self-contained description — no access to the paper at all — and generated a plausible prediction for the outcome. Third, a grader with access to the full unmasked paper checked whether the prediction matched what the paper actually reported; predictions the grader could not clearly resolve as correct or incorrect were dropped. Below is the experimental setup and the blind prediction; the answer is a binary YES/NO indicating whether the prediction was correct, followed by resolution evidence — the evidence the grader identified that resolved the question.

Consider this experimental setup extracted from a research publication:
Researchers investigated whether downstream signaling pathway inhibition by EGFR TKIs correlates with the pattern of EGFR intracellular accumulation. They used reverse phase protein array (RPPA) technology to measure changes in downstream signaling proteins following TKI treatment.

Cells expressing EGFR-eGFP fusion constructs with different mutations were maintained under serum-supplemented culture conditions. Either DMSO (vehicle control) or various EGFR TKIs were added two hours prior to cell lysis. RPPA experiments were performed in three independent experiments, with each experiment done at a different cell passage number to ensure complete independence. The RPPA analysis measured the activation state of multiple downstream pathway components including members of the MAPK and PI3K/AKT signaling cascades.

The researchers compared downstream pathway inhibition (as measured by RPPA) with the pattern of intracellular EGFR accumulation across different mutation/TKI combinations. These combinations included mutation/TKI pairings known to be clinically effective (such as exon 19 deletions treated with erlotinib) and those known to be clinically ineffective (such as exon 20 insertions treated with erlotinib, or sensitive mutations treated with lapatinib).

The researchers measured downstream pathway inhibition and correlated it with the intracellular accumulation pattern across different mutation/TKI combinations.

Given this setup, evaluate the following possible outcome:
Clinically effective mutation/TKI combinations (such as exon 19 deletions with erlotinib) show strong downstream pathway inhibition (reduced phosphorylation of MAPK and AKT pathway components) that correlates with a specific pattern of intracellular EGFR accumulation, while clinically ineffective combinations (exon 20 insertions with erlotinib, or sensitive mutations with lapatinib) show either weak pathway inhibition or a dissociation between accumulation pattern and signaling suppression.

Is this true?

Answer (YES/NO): NO